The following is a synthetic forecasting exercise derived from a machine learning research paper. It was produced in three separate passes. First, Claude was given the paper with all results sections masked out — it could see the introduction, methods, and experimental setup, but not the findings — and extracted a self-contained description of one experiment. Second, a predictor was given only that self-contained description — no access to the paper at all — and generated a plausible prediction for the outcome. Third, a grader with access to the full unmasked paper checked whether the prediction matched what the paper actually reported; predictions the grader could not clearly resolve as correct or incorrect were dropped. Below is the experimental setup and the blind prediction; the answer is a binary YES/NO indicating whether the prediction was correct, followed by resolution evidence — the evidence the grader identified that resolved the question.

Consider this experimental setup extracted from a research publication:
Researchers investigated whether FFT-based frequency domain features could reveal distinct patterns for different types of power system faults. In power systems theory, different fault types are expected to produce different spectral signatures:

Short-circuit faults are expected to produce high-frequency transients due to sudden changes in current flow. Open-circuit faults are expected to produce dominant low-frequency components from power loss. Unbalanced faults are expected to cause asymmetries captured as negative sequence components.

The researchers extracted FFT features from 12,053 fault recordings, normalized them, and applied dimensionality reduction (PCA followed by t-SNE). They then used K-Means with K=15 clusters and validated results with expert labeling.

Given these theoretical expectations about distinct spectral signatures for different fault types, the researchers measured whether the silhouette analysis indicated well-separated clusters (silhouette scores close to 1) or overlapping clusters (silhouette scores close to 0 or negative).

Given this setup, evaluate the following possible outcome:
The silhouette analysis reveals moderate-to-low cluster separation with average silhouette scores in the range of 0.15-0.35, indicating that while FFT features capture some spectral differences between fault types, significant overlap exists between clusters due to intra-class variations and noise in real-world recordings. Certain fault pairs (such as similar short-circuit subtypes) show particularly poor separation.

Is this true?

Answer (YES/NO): NO